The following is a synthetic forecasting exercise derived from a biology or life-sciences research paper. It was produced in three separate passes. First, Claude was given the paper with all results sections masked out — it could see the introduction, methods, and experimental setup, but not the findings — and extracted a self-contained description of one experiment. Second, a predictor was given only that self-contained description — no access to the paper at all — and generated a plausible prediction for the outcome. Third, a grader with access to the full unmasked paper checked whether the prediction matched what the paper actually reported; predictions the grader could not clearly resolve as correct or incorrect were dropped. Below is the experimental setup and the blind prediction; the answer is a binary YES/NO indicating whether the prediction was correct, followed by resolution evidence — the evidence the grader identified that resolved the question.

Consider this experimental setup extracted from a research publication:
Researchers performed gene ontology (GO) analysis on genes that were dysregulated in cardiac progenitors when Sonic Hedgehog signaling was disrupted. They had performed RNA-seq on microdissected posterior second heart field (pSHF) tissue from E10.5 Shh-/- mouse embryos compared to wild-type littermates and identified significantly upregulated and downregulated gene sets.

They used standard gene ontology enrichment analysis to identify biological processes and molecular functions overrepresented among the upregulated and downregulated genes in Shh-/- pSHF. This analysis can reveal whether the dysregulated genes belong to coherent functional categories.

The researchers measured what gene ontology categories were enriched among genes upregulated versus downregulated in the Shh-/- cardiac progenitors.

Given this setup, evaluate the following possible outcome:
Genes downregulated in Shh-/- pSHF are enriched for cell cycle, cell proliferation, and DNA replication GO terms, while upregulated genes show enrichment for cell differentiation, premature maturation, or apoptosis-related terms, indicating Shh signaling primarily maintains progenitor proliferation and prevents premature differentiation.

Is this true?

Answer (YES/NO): NO